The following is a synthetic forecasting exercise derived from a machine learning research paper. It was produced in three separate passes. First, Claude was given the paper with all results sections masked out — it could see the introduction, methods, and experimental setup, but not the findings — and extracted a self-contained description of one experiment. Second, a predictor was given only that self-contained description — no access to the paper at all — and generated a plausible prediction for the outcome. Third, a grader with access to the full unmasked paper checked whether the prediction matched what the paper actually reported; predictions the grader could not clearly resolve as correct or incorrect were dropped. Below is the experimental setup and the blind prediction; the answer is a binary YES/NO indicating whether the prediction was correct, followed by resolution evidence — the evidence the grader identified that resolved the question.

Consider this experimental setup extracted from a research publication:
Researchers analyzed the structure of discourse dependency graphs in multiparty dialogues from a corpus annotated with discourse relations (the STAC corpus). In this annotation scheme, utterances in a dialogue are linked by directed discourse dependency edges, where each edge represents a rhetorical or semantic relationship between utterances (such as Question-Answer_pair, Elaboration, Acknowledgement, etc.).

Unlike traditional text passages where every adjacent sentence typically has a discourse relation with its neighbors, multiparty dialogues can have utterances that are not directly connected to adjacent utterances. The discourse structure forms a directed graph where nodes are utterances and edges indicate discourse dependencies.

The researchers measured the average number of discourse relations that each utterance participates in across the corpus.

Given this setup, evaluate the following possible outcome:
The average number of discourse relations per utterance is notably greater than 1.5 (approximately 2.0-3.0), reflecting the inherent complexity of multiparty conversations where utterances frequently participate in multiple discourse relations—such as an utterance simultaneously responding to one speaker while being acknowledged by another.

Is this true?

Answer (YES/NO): NO